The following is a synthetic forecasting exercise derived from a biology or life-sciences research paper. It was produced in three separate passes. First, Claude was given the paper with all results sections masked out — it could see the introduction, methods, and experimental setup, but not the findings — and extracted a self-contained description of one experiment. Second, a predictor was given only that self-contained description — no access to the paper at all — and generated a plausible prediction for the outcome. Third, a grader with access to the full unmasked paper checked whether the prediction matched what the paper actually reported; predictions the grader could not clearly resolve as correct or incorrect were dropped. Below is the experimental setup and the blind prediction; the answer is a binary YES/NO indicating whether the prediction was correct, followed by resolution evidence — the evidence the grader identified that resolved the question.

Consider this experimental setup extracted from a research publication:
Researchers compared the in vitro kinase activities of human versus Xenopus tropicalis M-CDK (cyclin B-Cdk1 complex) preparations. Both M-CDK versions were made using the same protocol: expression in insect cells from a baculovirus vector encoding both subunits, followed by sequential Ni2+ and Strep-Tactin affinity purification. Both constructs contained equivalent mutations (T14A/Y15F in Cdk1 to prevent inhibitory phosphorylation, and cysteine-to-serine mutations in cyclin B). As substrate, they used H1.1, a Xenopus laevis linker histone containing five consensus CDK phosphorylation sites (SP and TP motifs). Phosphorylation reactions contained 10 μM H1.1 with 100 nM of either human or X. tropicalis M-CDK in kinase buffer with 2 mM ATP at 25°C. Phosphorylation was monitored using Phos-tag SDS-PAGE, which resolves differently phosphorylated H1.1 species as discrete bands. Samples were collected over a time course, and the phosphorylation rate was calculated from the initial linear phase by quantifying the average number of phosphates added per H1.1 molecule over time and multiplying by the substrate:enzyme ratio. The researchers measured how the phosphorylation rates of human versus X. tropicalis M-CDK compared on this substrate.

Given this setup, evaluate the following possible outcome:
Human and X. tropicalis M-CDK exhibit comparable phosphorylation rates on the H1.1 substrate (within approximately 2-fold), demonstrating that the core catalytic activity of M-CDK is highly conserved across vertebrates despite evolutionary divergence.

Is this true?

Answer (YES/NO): YES